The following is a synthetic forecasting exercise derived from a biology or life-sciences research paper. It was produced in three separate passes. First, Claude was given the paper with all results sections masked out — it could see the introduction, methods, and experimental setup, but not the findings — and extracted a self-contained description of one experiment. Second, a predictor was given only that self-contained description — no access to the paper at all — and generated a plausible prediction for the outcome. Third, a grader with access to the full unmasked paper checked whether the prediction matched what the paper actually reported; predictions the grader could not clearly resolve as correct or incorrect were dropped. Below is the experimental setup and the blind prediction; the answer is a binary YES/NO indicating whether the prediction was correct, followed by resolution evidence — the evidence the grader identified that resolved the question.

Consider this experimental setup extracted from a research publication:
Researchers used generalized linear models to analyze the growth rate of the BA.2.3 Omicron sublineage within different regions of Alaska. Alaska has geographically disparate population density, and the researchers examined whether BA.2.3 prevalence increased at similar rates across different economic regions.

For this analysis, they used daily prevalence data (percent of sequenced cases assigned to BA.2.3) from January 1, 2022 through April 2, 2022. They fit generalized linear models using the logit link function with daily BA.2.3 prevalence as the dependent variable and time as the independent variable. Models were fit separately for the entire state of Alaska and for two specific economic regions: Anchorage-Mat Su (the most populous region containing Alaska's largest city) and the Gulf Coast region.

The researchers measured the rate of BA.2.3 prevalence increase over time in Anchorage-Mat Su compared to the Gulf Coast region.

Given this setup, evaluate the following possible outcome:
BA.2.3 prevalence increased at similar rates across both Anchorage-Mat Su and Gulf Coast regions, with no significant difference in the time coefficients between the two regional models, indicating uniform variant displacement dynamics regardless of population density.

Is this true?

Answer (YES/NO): NO